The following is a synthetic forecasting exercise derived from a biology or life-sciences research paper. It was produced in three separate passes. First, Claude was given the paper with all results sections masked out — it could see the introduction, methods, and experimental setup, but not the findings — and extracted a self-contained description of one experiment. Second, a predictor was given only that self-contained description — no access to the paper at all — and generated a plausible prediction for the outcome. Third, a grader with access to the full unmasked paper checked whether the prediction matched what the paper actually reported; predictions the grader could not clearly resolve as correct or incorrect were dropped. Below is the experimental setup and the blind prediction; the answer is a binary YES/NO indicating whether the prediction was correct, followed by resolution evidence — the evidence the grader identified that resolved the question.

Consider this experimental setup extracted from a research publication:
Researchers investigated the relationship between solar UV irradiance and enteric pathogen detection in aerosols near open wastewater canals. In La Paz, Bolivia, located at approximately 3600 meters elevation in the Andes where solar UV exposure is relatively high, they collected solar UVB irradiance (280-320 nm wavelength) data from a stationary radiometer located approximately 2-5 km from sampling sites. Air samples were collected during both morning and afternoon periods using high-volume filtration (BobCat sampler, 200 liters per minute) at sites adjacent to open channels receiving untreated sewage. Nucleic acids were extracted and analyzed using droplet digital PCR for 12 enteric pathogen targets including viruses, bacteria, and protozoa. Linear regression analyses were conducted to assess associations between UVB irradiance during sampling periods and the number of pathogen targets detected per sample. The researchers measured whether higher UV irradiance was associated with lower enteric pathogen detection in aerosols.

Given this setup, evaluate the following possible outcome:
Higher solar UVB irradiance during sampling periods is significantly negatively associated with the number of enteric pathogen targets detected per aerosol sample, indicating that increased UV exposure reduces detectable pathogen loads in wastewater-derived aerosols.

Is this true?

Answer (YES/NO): NO